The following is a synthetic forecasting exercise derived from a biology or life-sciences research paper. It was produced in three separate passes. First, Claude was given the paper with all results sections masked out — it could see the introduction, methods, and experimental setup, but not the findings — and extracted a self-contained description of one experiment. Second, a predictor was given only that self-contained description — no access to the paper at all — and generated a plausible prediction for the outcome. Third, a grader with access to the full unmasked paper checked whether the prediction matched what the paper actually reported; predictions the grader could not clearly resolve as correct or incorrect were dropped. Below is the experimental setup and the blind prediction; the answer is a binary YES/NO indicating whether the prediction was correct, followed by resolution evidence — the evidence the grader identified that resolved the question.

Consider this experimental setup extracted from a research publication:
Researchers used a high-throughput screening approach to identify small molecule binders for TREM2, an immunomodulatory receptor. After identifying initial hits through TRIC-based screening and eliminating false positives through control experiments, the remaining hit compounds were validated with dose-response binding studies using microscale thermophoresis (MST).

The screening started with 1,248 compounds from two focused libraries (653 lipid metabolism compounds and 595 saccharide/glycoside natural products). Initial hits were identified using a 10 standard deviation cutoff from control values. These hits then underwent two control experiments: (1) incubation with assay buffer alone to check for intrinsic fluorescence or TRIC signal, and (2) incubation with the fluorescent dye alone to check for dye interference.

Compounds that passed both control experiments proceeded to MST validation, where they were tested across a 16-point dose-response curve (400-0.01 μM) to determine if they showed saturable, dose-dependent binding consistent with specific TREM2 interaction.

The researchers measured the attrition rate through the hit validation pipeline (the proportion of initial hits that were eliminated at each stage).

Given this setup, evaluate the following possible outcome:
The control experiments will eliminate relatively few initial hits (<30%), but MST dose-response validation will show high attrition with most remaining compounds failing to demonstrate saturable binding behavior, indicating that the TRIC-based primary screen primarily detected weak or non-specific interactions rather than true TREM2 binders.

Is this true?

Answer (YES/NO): YES